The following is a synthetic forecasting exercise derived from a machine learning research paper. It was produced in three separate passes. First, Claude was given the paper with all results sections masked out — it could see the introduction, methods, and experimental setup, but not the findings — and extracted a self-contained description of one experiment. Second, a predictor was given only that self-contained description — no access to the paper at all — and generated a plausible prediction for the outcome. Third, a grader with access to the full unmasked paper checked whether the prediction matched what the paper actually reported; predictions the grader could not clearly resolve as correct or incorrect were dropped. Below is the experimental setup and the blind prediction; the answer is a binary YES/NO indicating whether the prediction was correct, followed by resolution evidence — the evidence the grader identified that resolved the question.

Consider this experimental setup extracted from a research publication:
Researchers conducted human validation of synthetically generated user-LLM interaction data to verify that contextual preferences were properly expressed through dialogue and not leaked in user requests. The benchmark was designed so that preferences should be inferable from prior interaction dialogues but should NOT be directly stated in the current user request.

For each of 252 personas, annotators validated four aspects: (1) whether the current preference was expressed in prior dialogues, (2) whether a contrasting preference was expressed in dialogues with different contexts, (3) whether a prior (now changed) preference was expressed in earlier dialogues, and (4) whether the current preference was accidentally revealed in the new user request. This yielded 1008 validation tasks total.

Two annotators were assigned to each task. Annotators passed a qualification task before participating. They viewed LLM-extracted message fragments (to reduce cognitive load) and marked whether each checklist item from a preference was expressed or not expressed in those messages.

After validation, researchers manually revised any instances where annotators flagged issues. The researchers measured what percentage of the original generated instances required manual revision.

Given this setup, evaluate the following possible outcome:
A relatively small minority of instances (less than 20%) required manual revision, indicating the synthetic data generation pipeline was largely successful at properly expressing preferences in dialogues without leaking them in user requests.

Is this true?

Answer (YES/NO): YES